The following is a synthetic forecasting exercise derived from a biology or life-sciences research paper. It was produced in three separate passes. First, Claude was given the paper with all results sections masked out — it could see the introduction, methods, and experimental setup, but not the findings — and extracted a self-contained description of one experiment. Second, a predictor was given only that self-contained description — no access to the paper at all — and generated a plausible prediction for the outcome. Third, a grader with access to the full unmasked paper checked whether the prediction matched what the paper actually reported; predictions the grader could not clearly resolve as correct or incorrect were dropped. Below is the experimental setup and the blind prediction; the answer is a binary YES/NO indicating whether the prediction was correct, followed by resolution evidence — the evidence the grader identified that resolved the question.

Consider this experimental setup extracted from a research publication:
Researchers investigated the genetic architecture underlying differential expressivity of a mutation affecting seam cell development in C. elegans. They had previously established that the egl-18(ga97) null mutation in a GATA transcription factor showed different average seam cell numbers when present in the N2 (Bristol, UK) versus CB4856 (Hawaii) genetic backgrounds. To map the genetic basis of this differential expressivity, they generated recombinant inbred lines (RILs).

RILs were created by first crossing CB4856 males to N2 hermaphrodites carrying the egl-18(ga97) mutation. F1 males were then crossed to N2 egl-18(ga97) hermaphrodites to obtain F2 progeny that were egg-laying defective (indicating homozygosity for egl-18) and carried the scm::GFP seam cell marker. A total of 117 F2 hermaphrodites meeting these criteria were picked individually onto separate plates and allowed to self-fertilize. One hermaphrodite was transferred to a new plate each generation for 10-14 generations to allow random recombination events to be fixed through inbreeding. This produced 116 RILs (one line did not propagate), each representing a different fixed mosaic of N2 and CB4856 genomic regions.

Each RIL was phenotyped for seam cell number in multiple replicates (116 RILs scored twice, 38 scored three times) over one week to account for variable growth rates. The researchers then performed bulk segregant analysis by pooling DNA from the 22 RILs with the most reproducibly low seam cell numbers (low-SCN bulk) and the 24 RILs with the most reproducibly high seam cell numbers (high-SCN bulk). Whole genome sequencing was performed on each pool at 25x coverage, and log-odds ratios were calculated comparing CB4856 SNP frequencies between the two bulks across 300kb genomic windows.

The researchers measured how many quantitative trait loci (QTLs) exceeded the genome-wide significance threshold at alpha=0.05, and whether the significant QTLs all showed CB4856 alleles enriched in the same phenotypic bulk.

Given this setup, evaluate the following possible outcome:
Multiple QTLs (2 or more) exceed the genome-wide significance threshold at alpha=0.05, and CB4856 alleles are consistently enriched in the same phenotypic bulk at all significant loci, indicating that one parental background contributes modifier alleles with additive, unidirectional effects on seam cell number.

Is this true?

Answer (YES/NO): NO